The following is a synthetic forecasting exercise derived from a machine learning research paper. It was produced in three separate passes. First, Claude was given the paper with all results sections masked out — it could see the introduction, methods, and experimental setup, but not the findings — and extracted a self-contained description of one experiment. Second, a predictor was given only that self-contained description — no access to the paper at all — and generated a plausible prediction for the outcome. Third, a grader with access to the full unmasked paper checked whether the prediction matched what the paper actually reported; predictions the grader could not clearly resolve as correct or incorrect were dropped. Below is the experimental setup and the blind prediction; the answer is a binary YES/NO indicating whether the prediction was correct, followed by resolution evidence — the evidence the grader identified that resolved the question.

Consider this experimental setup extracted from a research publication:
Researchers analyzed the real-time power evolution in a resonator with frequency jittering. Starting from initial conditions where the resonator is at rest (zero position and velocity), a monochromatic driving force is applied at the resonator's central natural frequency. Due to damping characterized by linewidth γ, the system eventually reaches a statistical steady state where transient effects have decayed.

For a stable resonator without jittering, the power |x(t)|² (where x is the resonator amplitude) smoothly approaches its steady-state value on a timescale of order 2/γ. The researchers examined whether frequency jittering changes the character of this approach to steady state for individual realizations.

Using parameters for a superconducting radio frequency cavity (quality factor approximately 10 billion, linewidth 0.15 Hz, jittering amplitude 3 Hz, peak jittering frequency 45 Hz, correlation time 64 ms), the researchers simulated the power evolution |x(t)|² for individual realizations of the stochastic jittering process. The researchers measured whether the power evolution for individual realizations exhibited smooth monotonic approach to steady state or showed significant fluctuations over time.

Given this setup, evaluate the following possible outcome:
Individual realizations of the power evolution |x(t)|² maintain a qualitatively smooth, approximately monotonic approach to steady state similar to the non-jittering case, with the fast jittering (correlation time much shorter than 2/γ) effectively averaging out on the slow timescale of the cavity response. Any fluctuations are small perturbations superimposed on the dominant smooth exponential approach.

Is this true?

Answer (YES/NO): NO